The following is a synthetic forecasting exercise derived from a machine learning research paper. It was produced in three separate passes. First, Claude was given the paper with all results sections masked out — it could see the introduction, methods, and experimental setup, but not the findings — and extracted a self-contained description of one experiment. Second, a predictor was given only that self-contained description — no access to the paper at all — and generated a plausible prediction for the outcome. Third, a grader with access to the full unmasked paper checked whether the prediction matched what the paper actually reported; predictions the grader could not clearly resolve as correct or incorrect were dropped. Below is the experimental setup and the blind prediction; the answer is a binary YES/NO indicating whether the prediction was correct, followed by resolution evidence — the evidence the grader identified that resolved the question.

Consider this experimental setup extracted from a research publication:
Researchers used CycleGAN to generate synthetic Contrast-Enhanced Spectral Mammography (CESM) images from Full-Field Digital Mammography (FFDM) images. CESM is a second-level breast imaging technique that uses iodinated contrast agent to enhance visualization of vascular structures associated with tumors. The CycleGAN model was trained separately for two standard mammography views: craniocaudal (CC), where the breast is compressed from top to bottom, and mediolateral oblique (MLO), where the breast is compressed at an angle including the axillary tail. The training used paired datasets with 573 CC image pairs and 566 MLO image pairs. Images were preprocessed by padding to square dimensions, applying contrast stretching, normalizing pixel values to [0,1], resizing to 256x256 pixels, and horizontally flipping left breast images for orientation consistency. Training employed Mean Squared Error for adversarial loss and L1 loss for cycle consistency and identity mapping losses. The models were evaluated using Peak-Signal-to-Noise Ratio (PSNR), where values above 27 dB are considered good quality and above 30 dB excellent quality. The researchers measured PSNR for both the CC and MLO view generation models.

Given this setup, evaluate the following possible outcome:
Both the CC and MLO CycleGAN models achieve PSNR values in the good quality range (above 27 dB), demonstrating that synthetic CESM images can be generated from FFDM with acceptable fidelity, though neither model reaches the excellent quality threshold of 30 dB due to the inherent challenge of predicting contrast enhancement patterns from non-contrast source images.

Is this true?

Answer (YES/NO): NO